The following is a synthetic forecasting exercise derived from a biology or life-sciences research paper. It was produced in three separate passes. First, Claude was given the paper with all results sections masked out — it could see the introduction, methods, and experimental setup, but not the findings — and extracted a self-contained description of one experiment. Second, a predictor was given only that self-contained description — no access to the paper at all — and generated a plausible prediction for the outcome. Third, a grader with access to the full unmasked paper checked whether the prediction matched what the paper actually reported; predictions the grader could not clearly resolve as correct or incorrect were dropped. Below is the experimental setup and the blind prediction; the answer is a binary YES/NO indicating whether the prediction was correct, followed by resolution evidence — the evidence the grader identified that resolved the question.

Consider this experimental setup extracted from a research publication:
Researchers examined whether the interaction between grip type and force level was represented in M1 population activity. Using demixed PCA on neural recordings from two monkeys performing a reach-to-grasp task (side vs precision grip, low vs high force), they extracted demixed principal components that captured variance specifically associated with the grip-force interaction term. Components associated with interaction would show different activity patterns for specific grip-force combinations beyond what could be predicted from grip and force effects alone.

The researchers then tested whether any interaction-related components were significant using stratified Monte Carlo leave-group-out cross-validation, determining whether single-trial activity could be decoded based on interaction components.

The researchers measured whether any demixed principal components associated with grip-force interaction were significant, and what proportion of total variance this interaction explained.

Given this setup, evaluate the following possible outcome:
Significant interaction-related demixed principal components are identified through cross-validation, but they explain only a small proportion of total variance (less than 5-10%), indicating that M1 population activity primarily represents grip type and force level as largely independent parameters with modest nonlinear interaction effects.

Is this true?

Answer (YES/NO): NO